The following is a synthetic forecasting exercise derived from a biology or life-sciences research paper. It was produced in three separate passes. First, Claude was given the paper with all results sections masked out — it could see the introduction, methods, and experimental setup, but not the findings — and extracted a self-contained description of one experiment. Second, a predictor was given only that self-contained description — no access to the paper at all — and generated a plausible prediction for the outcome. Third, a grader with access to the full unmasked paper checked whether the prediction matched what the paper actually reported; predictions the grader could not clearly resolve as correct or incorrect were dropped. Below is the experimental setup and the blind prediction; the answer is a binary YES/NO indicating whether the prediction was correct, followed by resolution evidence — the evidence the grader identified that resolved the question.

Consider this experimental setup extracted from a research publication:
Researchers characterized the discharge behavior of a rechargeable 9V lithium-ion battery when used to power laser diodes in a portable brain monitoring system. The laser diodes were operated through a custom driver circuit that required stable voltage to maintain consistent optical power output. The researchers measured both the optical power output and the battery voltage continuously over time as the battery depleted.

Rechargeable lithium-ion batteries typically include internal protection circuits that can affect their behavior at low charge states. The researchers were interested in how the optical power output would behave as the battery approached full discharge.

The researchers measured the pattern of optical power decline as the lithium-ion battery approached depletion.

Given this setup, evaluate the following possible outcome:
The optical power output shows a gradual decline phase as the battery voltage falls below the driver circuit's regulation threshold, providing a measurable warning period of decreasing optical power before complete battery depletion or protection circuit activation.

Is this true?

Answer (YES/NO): NO